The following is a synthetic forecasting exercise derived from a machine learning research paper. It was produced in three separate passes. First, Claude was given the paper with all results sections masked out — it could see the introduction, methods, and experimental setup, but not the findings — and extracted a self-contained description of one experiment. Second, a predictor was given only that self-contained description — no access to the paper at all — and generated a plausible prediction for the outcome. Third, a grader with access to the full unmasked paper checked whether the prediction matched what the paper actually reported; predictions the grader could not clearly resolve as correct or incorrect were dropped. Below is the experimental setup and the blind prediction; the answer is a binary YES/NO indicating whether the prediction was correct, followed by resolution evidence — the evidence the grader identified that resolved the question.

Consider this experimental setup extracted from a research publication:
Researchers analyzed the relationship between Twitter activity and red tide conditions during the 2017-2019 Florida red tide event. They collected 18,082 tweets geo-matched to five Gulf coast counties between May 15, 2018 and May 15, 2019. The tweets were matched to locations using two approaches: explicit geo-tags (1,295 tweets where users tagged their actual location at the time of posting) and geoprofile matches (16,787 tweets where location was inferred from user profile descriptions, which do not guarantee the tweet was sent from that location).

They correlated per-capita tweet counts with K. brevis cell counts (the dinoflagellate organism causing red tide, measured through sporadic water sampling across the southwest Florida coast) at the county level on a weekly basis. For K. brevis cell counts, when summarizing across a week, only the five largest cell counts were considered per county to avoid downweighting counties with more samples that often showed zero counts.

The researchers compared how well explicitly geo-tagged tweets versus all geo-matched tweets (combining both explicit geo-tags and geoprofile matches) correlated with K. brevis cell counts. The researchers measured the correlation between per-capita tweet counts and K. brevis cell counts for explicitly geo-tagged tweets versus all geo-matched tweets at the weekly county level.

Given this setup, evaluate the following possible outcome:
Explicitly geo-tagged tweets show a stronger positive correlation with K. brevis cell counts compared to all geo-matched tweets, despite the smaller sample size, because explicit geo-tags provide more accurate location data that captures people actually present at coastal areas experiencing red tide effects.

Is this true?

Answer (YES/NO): NO